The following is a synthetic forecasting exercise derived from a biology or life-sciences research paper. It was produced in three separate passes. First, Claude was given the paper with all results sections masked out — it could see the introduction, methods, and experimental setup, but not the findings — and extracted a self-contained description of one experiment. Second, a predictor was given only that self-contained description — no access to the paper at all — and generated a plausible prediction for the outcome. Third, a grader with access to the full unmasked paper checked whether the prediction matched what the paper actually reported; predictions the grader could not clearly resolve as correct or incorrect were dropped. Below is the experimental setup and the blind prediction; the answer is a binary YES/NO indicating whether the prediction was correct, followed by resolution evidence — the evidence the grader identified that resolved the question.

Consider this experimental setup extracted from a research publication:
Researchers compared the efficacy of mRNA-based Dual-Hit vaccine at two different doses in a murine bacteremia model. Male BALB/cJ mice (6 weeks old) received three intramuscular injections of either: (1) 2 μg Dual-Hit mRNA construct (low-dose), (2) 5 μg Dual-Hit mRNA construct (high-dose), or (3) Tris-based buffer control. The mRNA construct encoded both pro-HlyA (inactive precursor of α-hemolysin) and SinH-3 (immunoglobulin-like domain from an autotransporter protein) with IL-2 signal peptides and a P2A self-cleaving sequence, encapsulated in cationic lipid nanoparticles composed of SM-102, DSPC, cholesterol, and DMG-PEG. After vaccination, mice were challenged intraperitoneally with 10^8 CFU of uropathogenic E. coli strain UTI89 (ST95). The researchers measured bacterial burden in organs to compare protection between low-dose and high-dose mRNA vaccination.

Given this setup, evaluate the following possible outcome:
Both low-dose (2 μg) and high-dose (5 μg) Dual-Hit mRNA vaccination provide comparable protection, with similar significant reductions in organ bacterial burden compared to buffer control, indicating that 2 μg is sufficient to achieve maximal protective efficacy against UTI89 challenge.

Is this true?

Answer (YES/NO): NO